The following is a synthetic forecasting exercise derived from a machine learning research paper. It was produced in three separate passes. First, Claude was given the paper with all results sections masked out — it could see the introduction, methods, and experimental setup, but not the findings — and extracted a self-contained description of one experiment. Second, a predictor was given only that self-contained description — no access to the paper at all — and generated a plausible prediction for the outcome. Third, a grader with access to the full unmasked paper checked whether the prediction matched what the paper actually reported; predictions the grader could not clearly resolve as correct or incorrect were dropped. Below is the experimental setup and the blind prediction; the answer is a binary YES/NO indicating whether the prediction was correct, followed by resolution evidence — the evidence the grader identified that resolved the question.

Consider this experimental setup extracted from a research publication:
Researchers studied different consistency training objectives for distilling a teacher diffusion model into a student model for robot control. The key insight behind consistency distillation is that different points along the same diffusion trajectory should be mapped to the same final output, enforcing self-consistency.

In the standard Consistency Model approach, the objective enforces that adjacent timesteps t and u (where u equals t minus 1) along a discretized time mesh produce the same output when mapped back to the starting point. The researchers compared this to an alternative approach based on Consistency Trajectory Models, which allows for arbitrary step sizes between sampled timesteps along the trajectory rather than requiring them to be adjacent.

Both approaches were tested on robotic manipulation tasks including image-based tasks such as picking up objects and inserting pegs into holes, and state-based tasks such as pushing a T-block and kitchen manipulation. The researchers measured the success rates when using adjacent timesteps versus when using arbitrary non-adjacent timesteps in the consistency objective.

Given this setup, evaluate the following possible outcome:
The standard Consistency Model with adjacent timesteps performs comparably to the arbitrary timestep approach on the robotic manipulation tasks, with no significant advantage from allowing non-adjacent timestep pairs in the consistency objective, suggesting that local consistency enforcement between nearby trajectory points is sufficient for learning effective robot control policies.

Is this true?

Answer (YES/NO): NO